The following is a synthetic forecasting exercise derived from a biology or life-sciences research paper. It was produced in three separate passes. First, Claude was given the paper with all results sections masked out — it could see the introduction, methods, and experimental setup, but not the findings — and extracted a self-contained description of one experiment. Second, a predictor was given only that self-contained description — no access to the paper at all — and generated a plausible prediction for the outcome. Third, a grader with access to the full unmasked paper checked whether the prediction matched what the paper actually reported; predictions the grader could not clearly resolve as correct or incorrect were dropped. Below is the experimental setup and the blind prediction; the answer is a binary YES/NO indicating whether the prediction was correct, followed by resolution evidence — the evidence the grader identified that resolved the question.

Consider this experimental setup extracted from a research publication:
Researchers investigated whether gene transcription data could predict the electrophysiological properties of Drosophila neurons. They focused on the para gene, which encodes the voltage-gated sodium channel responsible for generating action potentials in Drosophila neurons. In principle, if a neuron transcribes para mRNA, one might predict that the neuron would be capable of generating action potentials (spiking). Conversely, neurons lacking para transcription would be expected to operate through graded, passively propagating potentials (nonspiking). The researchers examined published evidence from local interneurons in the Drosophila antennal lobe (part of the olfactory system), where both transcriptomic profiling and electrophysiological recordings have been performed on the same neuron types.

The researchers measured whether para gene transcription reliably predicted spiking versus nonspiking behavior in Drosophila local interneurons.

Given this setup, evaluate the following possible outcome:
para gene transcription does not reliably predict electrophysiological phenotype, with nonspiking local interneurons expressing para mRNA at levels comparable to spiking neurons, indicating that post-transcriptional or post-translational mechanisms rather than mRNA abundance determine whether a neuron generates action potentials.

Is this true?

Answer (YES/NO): YES